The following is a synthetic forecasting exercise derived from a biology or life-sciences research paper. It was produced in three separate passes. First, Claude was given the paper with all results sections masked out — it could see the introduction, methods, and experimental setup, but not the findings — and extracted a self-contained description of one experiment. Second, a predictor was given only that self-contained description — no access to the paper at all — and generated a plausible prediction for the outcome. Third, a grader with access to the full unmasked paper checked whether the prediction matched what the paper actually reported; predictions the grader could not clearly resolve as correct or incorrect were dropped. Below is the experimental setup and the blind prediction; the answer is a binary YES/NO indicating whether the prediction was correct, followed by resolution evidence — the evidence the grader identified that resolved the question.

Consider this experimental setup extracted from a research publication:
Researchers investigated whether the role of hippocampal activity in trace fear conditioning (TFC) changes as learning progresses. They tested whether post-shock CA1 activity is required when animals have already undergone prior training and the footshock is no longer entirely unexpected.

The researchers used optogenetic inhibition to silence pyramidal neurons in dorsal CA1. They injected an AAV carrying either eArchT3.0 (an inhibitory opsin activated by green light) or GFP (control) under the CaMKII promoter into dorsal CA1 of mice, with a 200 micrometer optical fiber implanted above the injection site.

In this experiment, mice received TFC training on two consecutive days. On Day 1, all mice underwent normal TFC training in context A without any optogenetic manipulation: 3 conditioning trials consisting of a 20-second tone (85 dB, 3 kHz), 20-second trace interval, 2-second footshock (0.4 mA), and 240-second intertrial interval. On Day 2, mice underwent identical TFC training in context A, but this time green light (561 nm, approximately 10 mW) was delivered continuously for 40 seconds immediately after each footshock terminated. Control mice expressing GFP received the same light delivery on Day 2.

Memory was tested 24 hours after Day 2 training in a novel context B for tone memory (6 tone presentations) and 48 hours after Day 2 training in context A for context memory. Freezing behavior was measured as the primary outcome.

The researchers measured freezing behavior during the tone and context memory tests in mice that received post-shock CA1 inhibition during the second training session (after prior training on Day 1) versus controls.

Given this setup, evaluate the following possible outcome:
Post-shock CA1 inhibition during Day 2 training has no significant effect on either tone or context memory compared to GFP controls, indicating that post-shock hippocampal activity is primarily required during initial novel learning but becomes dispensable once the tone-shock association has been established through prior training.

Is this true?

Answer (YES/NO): YES